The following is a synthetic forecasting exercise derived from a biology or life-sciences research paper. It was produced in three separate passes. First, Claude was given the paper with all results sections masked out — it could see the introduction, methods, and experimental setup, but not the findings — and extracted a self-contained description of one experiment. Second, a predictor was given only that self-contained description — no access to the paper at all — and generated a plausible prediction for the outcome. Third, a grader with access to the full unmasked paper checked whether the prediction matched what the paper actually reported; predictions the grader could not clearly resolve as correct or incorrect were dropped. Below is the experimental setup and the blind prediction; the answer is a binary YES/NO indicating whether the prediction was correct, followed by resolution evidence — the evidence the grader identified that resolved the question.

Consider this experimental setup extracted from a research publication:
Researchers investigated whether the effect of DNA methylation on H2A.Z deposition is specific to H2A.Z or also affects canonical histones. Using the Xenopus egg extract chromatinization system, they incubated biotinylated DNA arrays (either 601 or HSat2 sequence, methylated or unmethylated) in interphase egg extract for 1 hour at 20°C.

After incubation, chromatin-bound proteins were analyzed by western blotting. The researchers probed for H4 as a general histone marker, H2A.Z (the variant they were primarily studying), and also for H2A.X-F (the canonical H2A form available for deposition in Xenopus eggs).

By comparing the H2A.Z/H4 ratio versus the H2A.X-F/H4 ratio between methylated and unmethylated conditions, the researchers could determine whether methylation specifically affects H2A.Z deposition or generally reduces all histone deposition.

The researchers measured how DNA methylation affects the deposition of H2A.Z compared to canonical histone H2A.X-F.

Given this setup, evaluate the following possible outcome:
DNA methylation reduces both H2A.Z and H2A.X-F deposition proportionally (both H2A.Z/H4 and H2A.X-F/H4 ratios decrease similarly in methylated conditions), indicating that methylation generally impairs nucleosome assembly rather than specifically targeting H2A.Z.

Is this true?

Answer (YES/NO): NO